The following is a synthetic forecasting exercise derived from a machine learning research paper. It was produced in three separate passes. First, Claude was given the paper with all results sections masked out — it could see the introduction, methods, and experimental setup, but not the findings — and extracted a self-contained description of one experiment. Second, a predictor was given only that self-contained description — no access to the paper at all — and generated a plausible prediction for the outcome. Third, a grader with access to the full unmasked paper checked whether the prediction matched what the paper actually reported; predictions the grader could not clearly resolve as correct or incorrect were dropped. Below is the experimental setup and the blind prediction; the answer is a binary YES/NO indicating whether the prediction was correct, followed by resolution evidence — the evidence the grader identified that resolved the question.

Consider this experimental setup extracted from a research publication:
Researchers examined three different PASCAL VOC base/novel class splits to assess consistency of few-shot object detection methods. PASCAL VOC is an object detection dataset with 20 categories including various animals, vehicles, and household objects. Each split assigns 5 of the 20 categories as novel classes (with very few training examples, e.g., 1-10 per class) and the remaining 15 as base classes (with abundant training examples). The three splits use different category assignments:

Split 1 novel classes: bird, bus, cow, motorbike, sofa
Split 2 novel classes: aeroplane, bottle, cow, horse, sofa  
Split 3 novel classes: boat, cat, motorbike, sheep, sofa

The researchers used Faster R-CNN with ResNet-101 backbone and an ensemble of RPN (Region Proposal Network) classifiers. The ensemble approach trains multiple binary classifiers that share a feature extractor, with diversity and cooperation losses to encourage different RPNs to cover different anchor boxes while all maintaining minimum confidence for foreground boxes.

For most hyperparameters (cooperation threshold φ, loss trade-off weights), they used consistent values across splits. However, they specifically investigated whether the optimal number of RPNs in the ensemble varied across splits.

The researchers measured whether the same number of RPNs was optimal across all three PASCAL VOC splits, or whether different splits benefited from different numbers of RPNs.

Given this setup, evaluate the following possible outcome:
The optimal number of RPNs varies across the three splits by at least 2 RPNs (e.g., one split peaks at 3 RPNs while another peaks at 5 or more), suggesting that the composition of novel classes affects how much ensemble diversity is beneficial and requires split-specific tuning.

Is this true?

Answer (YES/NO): YES